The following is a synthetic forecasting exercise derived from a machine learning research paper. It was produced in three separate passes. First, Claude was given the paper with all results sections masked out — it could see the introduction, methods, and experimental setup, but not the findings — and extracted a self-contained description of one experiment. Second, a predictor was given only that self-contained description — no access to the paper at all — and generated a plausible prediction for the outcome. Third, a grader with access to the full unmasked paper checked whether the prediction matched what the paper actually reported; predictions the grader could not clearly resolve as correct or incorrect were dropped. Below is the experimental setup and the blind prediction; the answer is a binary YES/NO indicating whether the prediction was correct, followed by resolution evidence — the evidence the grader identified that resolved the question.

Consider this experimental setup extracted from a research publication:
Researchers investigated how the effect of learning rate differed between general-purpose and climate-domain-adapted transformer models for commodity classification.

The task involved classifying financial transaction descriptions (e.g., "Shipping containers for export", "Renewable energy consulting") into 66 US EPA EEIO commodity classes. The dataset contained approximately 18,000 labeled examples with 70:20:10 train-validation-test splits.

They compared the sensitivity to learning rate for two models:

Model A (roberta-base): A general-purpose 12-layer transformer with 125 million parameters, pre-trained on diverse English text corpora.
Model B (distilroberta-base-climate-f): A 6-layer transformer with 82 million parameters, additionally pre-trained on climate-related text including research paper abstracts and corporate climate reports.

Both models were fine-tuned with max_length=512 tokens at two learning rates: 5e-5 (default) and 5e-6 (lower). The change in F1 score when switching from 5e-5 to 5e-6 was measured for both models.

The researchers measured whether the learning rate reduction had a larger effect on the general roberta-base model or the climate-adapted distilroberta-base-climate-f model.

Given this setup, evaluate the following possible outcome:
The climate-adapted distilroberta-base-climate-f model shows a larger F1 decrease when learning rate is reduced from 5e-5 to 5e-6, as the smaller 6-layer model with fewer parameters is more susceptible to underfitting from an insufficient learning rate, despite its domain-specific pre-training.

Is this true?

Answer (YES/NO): NO